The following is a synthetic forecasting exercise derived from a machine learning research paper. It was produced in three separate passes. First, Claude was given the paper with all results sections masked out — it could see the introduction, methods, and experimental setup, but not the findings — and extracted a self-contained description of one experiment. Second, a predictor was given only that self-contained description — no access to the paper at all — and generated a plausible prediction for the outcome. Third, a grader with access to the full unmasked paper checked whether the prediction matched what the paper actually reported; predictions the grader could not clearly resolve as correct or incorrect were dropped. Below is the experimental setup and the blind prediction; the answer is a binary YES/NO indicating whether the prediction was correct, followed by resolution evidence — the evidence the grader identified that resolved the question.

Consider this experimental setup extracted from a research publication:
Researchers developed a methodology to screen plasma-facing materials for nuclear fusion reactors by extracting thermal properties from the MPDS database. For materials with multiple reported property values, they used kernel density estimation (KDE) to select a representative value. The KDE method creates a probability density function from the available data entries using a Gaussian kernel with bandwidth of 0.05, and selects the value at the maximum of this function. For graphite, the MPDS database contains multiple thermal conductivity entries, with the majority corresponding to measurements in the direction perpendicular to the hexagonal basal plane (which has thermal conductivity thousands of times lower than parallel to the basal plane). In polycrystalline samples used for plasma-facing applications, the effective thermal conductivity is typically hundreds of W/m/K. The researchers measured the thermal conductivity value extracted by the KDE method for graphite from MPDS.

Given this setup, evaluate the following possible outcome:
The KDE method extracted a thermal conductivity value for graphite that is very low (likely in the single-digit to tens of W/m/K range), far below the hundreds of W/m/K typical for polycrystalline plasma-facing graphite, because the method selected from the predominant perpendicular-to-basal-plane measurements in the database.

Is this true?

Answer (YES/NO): YES